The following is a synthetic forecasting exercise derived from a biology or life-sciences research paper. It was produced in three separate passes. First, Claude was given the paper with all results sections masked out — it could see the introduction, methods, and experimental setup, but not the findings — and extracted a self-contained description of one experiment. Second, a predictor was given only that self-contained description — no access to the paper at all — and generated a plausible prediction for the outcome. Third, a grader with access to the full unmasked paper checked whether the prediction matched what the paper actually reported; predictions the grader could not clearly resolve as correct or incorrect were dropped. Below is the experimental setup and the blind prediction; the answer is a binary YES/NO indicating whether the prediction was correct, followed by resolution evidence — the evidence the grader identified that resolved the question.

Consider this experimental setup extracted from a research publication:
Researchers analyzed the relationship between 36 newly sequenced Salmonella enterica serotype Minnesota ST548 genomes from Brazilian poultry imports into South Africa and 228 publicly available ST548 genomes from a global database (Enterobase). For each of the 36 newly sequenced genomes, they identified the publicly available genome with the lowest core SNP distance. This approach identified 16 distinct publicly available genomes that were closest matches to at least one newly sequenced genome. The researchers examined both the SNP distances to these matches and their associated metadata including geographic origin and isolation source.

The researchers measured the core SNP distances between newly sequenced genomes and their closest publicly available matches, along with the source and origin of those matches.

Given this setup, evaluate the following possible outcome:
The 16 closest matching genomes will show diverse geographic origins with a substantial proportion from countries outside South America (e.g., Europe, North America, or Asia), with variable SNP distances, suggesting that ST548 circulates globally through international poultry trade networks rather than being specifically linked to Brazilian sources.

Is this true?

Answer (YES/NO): NO